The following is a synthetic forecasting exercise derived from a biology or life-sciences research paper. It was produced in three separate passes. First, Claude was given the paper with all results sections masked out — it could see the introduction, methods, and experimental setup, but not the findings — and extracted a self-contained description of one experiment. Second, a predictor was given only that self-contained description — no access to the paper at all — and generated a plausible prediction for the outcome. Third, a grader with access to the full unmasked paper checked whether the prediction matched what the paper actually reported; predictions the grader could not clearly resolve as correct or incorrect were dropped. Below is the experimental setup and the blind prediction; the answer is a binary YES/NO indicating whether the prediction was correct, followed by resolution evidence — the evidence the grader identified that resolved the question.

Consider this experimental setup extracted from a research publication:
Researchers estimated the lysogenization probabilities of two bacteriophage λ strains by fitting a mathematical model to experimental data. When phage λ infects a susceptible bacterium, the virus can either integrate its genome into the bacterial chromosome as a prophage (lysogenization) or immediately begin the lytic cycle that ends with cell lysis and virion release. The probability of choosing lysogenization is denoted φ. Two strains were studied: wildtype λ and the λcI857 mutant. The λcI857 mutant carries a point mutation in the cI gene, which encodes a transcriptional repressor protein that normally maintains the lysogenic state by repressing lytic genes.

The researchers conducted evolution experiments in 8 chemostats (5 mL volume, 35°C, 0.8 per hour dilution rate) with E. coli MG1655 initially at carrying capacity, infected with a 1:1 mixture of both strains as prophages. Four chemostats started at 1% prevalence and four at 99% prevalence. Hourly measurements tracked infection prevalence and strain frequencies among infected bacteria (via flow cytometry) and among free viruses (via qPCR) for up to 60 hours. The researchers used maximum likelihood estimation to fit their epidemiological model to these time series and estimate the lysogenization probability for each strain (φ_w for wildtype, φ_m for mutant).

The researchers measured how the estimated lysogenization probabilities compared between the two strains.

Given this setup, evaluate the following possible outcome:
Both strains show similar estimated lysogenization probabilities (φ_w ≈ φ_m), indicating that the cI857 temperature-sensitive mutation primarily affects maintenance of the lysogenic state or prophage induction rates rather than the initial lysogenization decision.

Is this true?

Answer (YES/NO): NO